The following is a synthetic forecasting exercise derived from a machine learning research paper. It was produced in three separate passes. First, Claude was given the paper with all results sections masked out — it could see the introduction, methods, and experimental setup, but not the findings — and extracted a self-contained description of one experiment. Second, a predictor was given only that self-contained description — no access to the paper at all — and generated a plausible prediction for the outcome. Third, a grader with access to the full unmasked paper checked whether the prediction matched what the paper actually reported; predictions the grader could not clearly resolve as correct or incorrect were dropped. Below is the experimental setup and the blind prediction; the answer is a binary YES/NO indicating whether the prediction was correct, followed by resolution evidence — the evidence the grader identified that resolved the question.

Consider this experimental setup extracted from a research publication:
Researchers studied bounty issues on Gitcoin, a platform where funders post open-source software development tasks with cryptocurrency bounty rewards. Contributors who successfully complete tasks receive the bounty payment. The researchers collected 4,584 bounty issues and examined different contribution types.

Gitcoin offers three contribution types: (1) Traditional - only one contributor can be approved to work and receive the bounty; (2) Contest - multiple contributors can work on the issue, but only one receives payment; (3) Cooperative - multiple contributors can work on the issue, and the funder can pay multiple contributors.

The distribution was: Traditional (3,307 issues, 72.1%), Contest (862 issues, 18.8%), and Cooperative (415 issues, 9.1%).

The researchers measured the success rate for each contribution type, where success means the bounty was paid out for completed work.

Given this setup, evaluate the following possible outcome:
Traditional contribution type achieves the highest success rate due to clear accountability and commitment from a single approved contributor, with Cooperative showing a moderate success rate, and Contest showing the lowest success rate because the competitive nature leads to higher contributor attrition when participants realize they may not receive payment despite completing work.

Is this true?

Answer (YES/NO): NO